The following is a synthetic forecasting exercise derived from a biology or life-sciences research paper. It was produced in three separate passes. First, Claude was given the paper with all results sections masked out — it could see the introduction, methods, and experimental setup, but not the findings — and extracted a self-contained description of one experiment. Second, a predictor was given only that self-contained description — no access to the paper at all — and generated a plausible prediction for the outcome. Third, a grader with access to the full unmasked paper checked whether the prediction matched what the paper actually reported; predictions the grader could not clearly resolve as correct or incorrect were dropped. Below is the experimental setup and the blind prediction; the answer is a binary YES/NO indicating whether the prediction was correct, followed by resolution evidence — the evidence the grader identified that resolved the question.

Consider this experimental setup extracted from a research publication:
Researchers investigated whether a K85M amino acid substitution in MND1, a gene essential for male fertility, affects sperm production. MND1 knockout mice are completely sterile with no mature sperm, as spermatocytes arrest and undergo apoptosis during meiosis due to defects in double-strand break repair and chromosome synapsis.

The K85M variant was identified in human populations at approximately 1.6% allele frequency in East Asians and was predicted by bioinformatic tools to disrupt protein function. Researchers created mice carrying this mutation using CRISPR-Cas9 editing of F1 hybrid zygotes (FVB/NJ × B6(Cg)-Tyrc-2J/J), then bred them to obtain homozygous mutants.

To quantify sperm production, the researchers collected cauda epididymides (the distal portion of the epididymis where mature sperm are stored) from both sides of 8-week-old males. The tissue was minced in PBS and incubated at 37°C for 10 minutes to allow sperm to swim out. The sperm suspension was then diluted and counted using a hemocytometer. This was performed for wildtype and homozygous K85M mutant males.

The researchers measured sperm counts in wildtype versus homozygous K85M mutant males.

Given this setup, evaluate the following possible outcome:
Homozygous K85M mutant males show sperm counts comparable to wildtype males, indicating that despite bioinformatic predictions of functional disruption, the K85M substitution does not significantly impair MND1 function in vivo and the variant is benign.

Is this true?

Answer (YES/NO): YES